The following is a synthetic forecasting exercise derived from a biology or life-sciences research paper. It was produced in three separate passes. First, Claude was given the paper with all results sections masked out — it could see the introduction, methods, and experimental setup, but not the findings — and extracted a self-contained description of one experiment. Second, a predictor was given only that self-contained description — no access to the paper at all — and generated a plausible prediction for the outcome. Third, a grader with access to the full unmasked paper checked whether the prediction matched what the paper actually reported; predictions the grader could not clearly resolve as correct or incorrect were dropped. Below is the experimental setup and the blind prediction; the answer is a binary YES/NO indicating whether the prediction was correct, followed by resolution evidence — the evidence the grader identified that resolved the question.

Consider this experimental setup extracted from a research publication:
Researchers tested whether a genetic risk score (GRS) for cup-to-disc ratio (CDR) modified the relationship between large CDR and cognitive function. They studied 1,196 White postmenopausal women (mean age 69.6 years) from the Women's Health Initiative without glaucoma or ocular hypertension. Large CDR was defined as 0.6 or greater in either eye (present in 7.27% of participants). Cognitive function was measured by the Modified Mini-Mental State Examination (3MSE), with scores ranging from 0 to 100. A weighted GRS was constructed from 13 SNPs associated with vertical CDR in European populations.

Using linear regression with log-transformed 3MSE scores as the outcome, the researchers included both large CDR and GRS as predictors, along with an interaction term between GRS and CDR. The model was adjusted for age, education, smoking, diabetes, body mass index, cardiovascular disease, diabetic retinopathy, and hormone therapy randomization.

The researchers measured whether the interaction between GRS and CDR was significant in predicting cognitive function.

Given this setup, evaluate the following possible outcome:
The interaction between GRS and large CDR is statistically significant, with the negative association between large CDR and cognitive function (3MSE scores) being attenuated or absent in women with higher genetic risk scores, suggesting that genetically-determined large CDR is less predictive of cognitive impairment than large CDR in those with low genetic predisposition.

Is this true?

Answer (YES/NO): NO